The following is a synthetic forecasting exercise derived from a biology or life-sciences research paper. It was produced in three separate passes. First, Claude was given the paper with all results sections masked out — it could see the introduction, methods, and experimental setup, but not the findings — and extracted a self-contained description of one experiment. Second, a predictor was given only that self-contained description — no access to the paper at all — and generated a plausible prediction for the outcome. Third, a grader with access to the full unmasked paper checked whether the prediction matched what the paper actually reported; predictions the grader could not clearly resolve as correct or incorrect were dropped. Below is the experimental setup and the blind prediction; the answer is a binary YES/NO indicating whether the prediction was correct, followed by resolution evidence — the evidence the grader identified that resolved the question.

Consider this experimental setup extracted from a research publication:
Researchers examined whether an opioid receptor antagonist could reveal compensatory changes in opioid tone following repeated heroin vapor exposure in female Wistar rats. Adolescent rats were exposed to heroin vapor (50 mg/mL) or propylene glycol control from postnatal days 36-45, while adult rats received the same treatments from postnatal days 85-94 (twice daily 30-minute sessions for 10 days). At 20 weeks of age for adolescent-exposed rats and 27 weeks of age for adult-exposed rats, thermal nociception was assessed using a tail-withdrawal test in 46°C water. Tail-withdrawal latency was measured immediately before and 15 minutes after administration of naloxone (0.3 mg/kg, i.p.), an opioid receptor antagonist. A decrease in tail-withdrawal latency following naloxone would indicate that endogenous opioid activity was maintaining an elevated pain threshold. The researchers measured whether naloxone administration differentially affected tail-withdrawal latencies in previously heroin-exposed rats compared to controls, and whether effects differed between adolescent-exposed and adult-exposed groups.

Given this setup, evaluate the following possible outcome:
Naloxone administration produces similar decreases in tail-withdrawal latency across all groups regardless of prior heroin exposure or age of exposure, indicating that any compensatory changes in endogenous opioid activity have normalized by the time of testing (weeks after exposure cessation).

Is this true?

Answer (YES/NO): NO